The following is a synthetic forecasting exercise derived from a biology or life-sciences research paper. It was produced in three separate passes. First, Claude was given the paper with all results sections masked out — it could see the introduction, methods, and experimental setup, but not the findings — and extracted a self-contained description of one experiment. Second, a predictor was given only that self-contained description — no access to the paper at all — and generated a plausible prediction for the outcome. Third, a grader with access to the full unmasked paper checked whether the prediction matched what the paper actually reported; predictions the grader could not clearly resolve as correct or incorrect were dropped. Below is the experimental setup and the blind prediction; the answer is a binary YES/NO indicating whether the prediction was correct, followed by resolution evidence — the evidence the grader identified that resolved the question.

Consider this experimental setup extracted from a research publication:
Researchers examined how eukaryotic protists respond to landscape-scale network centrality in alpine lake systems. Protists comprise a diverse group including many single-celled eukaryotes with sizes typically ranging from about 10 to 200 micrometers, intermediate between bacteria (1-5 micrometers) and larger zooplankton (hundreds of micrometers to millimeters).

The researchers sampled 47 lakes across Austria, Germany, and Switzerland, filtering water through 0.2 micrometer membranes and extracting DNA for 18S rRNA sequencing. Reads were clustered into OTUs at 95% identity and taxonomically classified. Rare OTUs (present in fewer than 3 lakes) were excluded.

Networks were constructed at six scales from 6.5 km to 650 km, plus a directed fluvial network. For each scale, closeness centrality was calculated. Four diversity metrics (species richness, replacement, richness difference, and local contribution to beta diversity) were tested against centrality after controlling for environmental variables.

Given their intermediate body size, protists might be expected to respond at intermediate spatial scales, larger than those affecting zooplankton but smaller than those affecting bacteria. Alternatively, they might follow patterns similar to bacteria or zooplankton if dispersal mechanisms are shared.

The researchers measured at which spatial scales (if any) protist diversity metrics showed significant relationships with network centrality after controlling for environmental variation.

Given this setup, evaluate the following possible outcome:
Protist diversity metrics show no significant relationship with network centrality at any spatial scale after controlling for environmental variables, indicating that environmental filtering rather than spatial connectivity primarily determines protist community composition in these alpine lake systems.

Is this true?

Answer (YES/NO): NO